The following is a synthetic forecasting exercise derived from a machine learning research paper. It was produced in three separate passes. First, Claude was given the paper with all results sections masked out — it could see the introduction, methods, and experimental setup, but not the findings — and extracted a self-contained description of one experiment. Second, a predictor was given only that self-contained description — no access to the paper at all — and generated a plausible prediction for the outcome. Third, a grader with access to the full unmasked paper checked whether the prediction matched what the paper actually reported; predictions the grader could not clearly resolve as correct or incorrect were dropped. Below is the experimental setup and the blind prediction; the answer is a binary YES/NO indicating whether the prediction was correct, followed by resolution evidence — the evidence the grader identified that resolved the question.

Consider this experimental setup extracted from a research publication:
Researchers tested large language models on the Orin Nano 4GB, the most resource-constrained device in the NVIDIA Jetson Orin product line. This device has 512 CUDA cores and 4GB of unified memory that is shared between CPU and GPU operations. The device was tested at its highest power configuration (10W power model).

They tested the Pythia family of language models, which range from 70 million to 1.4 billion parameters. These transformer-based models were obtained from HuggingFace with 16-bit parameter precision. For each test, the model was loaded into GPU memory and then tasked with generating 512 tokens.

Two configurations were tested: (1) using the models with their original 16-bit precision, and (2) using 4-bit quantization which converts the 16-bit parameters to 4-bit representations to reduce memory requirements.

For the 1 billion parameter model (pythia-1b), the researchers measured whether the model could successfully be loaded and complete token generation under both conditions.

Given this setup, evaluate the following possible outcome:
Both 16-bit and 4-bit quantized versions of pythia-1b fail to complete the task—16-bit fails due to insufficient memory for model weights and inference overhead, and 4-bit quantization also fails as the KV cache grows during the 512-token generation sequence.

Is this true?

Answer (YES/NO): NO